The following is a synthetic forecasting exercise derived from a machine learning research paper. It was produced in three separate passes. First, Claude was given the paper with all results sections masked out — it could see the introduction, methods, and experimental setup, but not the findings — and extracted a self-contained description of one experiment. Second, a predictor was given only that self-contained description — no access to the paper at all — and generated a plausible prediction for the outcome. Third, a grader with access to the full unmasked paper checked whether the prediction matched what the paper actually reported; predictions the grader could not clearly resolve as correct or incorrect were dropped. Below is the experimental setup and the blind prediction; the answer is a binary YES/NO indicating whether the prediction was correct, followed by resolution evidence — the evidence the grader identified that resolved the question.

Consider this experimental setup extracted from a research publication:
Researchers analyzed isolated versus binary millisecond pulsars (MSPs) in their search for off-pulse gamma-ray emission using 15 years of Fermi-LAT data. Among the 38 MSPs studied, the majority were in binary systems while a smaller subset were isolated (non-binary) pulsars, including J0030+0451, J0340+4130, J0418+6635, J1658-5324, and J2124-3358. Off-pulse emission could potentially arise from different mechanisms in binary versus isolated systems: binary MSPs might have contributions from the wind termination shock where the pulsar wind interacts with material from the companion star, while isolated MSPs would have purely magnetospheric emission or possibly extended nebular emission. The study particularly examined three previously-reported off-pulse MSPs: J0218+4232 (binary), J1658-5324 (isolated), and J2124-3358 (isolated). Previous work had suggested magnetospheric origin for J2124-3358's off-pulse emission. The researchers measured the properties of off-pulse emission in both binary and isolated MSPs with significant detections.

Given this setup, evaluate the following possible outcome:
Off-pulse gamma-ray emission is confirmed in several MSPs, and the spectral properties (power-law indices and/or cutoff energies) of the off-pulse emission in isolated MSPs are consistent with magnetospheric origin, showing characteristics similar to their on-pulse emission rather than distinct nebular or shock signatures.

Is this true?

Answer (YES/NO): YES